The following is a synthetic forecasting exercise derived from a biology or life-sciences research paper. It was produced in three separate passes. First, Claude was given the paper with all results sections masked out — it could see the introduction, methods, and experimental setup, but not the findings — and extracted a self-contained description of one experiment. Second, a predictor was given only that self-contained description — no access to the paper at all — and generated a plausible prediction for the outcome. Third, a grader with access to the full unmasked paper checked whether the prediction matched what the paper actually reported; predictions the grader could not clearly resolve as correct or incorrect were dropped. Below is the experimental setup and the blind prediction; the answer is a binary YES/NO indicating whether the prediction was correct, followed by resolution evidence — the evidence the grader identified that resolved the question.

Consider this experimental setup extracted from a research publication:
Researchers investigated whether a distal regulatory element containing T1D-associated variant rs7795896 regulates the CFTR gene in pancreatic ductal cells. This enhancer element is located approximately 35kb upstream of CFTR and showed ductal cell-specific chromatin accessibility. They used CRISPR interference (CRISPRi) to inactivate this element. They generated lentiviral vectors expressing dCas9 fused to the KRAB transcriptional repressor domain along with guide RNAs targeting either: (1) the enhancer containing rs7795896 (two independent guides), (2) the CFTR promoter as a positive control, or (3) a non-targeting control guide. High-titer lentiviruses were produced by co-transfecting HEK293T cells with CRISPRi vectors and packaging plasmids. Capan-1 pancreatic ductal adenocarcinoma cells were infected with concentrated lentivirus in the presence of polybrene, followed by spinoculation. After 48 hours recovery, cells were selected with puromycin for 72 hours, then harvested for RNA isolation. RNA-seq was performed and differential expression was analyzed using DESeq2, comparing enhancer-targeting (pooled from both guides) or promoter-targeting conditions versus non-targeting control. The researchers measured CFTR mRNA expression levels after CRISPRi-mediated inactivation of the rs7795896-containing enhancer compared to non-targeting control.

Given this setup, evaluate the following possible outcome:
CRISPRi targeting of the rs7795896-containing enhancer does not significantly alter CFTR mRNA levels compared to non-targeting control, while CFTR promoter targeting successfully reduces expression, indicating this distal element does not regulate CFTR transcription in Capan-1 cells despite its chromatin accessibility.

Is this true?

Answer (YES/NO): NO